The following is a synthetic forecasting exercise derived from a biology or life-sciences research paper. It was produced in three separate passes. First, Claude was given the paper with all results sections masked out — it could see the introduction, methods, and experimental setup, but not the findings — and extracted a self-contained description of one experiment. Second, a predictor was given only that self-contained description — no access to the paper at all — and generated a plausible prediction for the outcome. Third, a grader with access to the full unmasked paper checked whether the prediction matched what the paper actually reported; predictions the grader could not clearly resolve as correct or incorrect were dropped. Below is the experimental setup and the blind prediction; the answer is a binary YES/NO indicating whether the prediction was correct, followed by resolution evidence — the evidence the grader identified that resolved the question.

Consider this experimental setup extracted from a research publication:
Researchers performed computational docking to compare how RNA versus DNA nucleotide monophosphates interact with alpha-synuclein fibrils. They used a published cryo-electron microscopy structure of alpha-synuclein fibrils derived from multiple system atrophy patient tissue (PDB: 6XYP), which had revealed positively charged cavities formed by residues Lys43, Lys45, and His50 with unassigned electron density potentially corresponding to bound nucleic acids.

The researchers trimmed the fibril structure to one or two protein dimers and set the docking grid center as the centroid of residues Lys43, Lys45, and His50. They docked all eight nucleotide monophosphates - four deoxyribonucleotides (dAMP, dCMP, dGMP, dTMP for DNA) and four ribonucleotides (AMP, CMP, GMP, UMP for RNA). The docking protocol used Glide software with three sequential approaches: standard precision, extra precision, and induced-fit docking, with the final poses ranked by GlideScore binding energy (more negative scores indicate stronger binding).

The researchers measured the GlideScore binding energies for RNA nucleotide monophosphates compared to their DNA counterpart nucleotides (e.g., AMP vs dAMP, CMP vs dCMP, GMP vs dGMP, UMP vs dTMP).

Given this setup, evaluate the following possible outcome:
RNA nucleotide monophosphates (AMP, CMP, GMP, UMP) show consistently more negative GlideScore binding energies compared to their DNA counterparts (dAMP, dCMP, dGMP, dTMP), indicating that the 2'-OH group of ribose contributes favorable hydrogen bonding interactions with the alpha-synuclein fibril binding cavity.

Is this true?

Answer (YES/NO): YES